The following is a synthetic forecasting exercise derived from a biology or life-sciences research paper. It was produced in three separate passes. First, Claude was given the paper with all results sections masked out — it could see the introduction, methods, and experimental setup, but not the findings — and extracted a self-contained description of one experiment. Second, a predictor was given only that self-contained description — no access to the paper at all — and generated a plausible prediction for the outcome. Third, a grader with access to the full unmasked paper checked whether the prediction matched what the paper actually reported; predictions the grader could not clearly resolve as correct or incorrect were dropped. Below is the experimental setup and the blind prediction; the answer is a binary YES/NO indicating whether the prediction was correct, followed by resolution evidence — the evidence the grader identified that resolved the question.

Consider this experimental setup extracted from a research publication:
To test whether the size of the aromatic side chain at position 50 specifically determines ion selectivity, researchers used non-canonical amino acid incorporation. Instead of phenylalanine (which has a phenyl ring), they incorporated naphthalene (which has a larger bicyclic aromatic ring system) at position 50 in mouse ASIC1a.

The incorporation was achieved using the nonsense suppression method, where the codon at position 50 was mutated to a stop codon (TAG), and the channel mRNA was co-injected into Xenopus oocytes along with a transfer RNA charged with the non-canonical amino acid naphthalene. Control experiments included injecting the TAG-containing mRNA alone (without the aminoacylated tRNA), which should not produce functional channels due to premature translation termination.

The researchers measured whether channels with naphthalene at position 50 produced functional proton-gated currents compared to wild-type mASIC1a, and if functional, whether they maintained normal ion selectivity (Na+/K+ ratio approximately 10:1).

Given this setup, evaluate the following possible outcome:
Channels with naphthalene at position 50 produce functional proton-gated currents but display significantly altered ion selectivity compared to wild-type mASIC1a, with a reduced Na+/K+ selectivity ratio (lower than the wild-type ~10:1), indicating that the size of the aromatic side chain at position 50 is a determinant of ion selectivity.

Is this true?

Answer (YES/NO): YES